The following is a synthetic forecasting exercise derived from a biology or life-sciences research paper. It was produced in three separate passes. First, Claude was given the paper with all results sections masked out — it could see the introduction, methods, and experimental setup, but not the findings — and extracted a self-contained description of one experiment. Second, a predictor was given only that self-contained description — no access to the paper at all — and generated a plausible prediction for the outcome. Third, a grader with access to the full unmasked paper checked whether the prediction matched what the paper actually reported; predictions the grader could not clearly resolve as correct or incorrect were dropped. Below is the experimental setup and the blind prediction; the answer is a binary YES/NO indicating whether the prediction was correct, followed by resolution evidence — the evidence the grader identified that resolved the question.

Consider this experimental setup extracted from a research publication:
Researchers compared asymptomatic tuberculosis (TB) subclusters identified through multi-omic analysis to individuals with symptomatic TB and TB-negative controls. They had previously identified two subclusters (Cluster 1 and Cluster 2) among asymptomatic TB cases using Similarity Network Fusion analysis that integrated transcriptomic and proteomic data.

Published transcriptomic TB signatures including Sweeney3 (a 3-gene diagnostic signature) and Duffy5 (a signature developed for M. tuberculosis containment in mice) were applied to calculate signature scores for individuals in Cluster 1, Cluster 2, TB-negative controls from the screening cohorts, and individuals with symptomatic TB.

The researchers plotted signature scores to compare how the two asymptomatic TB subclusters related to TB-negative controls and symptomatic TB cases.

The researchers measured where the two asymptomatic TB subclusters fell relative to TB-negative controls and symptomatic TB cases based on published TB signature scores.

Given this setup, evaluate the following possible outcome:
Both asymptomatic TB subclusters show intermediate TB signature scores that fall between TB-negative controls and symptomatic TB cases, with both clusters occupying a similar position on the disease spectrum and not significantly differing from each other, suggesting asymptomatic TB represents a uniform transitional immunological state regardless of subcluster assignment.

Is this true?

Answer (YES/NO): NO